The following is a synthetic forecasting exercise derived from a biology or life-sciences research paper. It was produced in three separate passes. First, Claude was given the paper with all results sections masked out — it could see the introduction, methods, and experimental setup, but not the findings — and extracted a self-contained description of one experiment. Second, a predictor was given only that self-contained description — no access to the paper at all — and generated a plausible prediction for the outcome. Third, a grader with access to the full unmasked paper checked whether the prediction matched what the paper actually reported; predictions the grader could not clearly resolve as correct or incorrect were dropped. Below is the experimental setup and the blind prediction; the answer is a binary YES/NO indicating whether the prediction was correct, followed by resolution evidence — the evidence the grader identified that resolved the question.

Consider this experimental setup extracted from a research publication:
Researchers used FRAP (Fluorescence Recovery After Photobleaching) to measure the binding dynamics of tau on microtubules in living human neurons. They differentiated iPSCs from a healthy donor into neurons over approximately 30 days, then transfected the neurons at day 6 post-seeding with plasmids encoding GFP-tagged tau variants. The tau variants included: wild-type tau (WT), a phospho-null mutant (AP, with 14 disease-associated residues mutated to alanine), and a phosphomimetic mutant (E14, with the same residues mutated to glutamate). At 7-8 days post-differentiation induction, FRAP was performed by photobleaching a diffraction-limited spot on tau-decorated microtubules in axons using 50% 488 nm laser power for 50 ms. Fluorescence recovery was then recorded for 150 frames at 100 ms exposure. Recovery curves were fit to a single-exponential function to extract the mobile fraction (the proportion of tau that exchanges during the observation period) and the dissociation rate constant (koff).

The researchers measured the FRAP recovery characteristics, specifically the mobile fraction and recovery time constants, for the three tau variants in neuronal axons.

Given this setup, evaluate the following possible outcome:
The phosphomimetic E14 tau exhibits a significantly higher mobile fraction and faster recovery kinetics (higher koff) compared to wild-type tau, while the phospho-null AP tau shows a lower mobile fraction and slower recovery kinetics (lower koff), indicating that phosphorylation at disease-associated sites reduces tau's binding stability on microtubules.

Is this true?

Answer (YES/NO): YES